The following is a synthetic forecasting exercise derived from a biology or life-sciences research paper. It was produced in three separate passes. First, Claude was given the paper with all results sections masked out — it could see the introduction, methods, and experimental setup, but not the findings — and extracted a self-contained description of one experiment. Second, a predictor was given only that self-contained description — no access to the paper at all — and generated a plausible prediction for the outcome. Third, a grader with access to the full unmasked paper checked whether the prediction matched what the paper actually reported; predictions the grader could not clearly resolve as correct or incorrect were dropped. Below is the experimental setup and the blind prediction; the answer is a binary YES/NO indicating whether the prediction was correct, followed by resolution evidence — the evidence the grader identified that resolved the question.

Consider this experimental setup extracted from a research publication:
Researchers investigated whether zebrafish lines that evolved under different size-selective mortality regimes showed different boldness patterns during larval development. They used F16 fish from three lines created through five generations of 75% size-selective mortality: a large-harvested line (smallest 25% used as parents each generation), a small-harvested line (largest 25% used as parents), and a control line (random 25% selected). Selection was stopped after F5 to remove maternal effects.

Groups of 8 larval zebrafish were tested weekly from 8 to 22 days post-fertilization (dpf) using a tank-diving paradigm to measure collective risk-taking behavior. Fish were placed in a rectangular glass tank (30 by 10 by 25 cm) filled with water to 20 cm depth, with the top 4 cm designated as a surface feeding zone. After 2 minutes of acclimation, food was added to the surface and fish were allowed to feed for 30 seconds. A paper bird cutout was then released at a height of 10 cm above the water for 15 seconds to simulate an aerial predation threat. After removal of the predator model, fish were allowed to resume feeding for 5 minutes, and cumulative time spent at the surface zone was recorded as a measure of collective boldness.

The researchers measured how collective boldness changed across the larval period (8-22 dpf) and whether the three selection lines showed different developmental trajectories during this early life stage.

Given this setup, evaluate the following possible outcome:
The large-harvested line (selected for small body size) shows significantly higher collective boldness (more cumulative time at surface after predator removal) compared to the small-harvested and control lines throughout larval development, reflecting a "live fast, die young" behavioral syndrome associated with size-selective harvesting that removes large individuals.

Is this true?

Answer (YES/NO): NO